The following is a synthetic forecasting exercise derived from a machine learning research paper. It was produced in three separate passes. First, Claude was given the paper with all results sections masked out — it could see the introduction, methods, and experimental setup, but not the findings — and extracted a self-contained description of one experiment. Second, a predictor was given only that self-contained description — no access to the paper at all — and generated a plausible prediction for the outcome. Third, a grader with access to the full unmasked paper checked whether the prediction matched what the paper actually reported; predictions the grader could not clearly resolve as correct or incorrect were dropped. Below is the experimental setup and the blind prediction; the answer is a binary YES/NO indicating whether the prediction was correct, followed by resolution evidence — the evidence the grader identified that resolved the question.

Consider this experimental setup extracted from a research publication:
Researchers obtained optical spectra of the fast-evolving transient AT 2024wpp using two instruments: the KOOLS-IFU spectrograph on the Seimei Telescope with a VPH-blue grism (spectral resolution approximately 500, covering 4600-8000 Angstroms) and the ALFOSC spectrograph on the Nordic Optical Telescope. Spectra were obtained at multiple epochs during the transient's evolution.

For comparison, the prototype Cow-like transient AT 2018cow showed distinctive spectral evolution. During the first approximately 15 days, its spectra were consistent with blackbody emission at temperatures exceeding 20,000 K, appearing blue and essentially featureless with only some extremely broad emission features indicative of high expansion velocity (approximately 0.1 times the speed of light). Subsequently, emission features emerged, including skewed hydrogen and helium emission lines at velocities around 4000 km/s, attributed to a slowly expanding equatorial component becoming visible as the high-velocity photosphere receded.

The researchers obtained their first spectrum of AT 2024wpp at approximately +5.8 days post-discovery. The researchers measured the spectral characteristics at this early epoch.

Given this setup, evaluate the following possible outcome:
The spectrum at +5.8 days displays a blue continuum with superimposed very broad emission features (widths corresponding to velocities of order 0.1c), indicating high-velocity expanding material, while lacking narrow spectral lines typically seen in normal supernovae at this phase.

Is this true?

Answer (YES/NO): NO